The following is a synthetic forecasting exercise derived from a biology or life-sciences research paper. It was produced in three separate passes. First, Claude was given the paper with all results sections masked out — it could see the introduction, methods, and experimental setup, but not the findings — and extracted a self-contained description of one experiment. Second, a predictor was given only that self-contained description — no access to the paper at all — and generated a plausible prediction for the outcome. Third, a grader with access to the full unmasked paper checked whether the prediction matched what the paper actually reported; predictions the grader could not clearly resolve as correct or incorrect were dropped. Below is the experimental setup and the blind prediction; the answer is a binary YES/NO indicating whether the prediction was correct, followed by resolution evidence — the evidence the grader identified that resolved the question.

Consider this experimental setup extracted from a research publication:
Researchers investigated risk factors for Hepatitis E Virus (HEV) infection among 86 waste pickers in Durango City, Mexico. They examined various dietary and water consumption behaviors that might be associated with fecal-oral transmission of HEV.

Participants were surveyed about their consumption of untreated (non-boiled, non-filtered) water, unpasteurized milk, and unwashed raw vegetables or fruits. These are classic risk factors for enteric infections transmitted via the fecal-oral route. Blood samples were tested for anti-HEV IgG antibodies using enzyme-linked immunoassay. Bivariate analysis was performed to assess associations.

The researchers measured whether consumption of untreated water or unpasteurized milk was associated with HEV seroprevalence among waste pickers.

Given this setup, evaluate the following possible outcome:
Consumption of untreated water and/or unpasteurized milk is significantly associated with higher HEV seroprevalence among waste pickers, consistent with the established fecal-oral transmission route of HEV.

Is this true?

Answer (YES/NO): NO